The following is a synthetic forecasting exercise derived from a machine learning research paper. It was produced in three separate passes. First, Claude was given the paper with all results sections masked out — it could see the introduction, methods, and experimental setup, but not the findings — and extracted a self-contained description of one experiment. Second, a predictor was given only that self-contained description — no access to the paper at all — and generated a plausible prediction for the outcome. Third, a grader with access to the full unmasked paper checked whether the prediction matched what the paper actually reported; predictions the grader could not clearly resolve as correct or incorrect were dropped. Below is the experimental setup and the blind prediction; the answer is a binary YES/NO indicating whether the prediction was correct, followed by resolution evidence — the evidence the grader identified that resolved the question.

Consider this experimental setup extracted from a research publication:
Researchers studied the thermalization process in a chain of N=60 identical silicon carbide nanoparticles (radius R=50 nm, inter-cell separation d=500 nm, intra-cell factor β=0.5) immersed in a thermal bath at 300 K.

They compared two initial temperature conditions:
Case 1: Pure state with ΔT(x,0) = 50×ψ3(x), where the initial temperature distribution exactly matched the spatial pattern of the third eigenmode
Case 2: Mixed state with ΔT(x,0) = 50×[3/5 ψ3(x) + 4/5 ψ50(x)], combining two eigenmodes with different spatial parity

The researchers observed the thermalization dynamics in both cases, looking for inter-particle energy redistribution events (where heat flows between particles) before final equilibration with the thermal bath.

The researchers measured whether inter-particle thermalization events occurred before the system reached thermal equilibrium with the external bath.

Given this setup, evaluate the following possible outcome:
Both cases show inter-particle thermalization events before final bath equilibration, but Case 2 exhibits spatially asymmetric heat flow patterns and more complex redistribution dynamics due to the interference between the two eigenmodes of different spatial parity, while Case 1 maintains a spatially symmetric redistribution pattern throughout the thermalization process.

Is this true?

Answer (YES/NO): NO